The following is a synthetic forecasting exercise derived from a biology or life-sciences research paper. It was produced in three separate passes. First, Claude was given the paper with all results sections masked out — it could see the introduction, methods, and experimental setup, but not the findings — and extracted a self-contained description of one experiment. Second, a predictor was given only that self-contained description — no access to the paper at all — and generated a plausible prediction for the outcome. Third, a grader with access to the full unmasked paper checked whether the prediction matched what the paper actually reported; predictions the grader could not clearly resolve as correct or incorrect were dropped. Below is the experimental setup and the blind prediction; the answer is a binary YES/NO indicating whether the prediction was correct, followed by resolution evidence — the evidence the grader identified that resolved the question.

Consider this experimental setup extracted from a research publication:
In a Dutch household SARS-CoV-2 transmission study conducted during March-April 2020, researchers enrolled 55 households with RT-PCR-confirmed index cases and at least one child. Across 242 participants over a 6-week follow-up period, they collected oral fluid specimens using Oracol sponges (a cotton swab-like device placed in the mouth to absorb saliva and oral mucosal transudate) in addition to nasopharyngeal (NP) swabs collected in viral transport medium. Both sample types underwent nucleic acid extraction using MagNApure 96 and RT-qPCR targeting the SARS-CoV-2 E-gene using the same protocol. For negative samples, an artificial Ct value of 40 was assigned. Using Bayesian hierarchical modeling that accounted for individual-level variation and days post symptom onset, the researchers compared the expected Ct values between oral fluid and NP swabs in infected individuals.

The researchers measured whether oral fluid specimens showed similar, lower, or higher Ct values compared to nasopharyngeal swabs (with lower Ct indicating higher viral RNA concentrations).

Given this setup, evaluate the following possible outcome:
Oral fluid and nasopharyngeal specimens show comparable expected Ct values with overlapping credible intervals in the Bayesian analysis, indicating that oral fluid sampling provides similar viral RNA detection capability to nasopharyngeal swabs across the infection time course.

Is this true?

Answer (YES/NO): NO